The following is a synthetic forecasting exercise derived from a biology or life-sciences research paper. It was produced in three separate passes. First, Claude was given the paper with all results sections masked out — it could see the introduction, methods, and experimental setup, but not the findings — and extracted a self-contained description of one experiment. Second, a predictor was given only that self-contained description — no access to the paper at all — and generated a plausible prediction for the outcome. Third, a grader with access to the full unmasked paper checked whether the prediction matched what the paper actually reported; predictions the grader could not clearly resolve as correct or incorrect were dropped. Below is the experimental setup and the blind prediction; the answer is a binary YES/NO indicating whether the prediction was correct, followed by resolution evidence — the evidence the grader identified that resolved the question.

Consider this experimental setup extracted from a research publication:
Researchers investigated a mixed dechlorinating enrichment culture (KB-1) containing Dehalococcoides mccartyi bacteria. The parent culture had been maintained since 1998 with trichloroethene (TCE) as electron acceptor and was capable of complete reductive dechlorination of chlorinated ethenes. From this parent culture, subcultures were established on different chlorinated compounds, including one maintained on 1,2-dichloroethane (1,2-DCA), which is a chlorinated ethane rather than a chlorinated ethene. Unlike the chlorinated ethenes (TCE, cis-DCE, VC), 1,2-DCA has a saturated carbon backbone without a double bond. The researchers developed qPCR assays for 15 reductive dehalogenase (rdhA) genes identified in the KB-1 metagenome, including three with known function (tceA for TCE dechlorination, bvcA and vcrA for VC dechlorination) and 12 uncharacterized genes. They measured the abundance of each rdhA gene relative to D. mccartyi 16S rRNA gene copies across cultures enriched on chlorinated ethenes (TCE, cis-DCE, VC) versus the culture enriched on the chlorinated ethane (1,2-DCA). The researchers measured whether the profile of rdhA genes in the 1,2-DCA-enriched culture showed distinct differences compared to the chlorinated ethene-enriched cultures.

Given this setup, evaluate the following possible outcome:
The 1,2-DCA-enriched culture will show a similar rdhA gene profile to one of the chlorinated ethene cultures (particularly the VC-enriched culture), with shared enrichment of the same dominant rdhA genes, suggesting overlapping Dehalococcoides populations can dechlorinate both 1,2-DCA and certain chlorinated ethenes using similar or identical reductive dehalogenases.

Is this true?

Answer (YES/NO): NO